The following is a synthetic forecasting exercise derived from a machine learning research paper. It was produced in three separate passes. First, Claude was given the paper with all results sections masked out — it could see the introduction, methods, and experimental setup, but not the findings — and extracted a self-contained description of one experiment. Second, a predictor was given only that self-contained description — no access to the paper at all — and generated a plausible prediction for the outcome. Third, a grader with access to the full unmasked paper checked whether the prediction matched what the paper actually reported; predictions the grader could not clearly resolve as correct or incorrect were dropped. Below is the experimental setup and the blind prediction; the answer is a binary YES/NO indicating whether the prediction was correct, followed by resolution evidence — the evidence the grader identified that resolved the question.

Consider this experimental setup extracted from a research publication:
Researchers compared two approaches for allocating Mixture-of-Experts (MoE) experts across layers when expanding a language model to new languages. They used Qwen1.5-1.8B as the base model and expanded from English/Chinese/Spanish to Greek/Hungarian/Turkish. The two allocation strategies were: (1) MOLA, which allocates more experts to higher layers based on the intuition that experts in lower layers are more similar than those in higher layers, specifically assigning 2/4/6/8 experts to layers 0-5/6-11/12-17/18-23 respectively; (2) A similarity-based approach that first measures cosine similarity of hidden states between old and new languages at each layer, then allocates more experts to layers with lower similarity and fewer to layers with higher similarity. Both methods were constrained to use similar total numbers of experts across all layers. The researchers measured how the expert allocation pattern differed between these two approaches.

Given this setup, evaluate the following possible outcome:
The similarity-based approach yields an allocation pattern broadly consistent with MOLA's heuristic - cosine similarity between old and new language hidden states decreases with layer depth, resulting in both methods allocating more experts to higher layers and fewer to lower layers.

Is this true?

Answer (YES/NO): NO